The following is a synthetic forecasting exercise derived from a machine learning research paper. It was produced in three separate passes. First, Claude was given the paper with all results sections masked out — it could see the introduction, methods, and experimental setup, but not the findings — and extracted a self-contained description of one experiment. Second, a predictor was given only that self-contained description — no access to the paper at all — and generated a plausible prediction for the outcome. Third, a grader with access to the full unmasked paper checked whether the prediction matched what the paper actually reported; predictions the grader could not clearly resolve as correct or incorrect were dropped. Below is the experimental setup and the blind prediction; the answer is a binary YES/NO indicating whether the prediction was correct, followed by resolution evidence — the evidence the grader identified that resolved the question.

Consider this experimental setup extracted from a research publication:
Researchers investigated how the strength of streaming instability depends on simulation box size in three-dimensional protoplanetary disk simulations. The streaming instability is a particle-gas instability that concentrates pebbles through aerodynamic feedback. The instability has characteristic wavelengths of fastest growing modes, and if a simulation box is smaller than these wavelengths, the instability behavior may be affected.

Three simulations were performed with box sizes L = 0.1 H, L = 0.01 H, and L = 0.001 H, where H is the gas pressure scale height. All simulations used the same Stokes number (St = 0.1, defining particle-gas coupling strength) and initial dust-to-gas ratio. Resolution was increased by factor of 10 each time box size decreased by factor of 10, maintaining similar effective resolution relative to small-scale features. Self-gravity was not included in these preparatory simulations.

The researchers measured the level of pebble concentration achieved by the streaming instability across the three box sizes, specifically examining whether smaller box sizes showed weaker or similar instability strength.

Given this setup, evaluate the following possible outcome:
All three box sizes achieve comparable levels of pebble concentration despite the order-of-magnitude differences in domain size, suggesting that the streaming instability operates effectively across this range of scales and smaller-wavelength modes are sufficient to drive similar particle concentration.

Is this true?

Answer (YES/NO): NO